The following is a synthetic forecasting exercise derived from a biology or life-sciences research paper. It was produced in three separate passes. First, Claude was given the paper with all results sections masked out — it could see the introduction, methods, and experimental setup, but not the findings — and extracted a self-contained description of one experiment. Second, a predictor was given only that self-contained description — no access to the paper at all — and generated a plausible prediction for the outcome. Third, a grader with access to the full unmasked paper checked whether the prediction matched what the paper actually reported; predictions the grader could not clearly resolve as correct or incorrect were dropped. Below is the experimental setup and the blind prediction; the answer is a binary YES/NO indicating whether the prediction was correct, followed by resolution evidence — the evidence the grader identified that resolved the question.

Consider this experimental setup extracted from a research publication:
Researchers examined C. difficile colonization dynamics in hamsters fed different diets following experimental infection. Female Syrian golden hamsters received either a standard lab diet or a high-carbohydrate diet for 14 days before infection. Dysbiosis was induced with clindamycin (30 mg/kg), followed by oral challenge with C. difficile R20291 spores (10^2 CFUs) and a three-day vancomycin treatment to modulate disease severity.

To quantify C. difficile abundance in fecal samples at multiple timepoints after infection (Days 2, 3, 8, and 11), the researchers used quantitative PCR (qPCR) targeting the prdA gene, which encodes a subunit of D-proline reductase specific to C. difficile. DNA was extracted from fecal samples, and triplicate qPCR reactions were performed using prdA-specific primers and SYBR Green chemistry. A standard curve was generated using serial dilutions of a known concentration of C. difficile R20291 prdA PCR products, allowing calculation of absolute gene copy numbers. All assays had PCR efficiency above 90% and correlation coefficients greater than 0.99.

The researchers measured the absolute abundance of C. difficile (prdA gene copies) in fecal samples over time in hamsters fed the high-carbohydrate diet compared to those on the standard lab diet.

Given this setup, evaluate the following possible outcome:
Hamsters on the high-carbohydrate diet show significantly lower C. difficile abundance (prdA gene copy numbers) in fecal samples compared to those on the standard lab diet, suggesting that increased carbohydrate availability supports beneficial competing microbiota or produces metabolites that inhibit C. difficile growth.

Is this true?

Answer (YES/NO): NO